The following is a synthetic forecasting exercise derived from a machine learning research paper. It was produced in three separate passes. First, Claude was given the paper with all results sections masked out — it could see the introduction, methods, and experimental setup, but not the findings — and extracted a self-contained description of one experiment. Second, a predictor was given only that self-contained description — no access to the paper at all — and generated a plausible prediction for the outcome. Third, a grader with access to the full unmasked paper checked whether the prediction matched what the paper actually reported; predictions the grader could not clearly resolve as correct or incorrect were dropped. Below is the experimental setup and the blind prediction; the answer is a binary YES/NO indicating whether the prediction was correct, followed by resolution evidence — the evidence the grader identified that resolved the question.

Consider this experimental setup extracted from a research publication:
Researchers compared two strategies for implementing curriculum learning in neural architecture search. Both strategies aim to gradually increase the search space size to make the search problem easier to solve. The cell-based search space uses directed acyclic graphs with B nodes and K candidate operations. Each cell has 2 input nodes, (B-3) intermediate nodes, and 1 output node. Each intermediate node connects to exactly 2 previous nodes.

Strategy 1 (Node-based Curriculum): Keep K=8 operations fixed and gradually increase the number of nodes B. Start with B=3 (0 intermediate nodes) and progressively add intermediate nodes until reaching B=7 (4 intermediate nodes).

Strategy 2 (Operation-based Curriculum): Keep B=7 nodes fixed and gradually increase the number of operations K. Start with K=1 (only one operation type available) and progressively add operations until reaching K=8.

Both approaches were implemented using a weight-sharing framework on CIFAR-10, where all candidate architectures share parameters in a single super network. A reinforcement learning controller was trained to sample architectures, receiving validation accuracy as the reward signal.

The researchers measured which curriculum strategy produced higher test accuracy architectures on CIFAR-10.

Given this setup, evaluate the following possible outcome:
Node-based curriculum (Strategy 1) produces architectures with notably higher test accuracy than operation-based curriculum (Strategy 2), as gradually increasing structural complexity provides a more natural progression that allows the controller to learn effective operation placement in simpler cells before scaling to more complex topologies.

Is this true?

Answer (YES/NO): NO